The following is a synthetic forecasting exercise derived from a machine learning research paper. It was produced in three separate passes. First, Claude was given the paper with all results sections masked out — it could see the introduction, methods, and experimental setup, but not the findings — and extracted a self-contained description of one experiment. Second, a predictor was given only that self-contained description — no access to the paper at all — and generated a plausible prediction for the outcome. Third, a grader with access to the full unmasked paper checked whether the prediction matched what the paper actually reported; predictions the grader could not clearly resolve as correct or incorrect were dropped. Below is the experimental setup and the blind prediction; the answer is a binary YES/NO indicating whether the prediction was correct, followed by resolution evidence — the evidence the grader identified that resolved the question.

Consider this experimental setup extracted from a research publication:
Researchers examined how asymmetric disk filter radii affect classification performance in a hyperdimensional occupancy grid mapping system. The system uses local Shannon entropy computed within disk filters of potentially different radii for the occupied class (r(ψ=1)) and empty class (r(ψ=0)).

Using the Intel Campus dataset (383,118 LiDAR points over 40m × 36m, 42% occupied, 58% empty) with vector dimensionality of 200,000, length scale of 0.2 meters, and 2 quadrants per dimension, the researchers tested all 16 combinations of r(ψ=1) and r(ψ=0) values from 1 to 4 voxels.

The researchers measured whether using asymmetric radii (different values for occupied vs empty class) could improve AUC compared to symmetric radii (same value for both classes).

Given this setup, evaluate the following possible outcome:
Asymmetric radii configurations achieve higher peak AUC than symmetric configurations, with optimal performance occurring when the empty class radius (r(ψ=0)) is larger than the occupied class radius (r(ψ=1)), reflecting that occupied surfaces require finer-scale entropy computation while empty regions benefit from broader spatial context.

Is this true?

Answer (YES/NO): NO